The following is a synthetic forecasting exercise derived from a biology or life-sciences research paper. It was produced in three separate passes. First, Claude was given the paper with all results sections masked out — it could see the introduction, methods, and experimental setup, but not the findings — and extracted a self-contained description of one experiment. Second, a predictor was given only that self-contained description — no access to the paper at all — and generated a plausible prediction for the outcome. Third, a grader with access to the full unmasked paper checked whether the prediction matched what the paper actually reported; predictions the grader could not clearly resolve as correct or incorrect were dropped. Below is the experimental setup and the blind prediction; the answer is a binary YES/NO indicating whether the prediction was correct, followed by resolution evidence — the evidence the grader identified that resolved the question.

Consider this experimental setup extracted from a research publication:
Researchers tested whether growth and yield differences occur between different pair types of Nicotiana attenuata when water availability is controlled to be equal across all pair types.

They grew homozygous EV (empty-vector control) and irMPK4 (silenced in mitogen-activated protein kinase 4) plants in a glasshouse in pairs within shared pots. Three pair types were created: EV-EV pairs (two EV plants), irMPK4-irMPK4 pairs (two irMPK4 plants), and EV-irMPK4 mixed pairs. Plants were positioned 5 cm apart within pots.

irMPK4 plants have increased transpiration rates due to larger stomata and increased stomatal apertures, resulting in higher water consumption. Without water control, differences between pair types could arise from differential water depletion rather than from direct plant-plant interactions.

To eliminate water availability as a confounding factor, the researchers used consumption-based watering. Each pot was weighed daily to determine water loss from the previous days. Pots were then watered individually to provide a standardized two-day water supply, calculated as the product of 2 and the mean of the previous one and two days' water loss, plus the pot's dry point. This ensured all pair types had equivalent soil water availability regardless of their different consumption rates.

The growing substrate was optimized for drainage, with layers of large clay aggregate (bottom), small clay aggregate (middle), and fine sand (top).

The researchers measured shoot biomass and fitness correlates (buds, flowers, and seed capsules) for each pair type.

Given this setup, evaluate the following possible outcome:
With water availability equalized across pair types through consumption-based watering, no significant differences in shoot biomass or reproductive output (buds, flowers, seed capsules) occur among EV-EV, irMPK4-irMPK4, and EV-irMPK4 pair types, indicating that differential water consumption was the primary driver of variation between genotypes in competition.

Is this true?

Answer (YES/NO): NO